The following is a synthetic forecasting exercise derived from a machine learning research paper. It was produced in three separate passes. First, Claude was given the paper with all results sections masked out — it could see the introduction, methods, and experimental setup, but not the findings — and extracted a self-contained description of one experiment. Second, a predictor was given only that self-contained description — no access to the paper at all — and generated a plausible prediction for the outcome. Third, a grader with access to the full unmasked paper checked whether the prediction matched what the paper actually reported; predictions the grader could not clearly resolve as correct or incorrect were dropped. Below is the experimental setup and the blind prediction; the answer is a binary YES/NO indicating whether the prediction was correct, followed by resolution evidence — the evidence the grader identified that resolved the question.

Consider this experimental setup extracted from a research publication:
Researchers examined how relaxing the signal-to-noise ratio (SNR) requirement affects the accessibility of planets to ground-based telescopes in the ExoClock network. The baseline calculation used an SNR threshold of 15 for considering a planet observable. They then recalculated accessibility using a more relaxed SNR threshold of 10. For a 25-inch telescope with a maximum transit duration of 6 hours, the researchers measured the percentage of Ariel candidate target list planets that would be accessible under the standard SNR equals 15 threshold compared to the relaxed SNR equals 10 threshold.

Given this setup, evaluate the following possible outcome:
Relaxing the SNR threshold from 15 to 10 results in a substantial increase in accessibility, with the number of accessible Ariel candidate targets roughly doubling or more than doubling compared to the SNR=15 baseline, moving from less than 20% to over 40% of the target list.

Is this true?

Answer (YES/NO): NO